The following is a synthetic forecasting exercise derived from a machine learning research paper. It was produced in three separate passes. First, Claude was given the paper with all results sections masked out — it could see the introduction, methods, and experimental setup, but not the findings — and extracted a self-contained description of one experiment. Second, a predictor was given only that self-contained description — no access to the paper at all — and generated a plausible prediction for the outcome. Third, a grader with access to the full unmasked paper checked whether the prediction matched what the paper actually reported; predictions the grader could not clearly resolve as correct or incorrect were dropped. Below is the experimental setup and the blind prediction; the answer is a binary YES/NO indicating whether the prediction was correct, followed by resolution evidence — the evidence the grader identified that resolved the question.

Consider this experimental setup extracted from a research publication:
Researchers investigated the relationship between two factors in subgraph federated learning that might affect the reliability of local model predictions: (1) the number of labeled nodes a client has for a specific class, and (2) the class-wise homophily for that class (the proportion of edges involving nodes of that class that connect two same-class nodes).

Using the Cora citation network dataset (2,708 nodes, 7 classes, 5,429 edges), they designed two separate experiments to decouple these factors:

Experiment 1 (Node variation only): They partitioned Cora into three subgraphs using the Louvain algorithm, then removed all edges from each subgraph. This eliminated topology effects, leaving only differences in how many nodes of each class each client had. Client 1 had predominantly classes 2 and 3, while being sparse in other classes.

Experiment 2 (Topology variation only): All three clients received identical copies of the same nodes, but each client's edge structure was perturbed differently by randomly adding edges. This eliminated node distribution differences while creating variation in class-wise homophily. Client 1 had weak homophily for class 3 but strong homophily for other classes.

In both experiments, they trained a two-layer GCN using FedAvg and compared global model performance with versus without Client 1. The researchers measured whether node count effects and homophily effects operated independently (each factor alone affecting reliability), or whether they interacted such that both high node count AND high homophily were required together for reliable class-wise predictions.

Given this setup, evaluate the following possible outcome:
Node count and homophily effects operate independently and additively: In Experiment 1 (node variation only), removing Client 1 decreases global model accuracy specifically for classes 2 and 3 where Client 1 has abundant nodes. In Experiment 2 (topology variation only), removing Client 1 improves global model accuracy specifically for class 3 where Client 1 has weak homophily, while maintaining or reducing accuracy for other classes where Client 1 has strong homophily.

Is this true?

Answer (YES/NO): YES